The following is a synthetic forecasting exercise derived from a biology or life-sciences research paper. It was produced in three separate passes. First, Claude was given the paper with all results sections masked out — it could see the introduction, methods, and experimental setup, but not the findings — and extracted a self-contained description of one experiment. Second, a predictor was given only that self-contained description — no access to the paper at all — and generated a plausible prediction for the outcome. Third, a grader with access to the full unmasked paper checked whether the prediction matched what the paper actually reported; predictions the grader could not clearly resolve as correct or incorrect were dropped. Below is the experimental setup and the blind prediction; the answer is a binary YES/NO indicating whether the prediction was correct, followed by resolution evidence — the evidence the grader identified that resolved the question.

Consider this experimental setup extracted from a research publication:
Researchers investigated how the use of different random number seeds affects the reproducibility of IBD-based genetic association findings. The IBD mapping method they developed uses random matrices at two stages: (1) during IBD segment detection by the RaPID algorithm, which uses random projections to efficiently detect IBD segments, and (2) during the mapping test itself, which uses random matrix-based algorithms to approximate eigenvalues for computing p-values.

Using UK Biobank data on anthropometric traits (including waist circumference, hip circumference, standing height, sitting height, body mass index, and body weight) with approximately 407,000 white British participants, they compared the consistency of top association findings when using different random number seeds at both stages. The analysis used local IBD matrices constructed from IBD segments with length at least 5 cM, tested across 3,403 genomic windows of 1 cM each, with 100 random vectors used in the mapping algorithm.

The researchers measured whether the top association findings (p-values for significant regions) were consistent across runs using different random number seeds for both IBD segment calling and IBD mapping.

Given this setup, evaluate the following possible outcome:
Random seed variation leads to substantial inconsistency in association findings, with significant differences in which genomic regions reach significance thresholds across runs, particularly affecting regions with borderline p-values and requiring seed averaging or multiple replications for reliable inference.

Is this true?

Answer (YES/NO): NO